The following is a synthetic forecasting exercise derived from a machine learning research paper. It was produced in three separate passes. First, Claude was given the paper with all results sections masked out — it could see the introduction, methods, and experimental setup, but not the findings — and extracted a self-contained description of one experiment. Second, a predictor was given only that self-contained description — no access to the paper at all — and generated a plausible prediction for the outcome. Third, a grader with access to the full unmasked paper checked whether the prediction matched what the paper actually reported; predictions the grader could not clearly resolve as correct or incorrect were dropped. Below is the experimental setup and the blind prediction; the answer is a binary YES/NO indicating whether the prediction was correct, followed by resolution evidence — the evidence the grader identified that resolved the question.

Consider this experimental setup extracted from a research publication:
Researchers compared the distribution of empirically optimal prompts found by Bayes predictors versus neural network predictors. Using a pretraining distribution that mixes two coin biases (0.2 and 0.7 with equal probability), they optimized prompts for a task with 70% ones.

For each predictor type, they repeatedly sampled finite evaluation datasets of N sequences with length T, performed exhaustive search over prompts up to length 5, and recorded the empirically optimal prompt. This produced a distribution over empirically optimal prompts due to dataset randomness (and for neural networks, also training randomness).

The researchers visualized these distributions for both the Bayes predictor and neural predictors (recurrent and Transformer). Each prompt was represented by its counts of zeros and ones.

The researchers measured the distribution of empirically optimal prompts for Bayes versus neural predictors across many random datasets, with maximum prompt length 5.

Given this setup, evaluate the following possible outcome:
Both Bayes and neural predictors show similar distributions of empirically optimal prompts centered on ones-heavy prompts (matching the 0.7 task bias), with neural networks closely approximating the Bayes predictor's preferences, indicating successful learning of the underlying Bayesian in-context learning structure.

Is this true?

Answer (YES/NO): NO